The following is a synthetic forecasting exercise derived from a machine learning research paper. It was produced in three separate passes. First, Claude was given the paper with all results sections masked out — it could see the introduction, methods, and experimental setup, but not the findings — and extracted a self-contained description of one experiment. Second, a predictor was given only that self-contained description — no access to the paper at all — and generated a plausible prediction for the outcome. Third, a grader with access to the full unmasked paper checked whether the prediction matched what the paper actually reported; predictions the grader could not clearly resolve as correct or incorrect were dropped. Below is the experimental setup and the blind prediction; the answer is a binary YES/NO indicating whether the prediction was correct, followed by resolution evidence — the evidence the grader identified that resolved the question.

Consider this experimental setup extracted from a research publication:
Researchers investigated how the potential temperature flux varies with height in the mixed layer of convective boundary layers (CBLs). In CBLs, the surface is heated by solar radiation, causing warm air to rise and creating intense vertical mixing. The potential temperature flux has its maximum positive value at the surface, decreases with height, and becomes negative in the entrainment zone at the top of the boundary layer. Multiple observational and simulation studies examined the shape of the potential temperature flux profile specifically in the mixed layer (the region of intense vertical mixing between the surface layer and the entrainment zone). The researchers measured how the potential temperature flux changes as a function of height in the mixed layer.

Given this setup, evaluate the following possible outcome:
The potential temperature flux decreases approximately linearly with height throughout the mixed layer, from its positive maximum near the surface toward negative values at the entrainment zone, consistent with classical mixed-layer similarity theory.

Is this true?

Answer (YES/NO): YES